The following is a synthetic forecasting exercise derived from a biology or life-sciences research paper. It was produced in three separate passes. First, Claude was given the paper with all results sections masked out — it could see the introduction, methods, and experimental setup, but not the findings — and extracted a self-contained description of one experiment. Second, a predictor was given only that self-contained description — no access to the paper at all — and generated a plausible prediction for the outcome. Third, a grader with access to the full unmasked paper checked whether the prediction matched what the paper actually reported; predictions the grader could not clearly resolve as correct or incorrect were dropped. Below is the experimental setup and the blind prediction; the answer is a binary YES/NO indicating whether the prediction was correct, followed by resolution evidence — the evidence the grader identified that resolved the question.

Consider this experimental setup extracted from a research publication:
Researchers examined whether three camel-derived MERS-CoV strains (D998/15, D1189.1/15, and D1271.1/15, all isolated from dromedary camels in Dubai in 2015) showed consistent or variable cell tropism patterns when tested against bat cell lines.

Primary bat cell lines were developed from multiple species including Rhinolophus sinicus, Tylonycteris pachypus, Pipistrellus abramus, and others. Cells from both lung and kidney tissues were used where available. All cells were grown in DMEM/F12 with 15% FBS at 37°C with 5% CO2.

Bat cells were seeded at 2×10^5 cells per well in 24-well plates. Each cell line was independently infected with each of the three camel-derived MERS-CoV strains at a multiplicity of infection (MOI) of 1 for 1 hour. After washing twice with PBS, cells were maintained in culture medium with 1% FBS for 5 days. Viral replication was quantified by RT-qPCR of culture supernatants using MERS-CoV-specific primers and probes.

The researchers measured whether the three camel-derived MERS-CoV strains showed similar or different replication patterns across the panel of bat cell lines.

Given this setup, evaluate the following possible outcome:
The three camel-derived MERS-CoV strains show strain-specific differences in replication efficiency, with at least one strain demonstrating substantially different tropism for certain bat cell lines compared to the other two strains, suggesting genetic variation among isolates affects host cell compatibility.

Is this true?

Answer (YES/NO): YES